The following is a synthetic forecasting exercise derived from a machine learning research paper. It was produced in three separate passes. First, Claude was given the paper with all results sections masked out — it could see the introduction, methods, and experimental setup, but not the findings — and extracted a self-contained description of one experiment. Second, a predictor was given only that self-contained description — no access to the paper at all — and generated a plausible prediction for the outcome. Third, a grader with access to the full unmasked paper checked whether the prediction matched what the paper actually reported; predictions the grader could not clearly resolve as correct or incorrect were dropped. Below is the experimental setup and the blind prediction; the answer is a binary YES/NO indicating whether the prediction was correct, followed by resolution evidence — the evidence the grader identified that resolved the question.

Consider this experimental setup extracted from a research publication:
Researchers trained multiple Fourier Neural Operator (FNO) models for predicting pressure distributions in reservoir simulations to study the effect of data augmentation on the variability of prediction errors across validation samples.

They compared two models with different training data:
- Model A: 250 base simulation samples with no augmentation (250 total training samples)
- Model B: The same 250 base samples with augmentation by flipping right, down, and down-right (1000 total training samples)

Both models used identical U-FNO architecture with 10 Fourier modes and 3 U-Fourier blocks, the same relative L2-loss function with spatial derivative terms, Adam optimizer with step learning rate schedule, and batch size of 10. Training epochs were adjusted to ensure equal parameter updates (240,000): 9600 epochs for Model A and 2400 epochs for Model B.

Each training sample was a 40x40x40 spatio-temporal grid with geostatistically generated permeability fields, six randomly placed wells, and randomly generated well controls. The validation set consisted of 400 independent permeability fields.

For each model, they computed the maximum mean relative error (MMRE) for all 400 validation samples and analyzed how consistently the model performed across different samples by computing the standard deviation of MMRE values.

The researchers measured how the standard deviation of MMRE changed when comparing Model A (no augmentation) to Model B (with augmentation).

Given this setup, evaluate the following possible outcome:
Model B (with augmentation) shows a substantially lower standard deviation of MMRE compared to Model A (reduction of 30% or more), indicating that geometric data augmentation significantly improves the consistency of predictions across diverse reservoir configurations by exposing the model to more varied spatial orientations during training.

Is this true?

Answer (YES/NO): NO